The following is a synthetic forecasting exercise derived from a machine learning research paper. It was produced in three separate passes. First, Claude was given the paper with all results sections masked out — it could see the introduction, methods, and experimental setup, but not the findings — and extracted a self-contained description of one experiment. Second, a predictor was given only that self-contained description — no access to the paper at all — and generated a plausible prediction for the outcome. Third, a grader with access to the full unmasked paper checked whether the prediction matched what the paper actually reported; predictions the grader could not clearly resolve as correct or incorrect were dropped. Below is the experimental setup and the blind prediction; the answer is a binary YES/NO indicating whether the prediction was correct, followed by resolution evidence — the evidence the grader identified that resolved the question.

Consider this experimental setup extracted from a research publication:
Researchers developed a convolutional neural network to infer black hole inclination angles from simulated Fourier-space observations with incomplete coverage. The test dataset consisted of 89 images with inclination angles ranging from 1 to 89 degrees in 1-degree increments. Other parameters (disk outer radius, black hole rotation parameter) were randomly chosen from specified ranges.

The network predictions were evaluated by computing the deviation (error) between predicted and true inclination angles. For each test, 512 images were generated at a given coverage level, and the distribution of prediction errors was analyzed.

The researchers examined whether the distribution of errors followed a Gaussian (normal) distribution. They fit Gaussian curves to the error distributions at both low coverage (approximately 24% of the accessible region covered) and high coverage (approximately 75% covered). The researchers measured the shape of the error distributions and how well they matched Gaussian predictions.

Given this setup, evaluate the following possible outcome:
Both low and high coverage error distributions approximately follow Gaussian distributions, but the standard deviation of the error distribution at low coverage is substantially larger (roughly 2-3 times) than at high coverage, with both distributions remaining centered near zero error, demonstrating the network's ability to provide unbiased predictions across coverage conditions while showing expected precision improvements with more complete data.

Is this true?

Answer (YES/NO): NO